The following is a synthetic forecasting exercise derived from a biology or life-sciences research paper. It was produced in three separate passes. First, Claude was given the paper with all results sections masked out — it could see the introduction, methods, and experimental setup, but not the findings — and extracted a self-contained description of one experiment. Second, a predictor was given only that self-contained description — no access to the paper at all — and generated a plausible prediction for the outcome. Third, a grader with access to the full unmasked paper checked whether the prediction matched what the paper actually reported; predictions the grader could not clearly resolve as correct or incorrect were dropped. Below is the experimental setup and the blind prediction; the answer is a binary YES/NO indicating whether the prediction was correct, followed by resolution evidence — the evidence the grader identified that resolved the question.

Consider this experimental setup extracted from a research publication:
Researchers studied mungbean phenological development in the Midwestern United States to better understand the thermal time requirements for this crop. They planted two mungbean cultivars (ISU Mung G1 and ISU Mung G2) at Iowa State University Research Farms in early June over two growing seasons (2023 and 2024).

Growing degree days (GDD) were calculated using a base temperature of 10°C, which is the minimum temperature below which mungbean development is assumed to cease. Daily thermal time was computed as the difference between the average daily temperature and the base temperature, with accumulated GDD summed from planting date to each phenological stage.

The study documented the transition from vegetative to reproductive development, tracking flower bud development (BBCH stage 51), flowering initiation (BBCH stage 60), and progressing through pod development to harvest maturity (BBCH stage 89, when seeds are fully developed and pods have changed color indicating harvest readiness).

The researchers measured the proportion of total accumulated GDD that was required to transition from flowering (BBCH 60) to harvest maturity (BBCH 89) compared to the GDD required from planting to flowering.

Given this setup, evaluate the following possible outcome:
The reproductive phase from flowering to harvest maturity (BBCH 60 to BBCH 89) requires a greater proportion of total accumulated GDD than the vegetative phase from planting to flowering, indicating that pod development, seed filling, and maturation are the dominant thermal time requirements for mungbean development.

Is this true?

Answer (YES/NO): NO